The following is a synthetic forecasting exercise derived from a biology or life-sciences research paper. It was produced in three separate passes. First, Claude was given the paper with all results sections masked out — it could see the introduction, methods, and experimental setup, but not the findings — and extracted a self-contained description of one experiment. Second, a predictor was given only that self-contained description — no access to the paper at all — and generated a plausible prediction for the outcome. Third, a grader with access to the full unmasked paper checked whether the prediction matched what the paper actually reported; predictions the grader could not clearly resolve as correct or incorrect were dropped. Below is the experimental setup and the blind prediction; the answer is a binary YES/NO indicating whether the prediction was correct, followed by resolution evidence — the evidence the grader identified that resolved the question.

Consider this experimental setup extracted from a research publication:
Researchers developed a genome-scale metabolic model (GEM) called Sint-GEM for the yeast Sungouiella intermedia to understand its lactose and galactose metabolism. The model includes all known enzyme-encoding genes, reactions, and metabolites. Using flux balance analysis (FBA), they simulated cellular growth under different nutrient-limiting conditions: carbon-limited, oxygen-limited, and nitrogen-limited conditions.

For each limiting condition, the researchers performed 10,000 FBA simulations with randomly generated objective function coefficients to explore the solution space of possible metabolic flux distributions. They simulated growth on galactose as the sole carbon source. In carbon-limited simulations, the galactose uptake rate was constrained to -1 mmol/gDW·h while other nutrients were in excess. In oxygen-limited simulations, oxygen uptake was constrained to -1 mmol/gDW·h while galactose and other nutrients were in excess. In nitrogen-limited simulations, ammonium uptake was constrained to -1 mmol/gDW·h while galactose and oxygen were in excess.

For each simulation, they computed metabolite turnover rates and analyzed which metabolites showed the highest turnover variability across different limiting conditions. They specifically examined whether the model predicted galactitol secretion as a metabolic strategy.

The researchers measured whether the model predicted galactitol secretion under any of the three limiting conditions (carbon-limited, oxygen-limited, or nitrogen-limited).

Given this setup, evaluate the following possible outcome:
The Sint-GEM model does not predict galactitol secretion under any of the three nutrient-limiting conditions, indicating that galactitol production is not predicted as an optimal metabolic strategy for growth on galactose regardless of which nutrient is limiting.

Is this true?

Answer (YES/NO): NO